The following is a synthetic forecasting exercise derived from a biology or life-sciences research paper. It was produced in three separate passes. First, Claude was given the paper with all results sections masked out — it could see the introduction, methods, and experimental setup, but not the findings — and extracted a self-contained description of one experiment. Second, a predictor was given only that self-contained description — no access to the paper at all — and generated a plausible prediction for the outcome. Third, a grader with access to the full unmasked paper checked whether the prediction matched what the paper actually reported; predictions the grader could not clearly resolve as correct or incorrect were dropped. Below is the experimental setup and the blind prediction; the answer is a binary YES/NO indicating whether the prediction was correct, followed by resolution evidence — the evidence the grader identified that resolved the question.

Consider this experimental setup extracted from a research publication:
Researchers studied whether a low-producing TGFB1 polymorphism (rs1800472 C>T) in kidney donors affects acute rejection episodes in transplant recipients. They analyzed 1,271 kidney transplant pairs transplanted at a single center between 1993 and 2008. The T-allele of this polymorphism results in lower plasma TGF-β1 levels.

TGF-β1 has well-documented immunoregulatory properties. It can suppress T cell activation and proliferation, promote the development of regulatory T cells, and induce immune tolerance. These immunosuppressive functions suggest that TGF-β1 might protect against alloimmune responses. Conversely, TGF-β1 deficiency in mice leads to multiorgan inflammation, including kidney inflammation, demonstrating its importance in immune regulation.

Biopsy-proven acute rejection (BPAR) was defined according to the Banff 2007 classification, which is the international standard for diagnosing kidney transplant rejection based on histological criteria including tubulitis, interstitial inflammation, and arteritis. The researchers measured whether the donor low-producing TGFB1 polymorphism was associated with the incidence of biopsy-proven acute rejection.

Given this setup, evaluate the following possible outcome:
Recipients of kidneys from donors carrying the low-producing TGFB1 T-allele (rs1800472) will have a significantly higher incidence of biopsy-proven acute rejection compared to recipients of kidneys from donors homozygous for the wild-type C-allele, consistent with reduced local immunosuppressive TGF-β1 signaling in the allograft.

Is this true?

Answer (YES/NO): NO